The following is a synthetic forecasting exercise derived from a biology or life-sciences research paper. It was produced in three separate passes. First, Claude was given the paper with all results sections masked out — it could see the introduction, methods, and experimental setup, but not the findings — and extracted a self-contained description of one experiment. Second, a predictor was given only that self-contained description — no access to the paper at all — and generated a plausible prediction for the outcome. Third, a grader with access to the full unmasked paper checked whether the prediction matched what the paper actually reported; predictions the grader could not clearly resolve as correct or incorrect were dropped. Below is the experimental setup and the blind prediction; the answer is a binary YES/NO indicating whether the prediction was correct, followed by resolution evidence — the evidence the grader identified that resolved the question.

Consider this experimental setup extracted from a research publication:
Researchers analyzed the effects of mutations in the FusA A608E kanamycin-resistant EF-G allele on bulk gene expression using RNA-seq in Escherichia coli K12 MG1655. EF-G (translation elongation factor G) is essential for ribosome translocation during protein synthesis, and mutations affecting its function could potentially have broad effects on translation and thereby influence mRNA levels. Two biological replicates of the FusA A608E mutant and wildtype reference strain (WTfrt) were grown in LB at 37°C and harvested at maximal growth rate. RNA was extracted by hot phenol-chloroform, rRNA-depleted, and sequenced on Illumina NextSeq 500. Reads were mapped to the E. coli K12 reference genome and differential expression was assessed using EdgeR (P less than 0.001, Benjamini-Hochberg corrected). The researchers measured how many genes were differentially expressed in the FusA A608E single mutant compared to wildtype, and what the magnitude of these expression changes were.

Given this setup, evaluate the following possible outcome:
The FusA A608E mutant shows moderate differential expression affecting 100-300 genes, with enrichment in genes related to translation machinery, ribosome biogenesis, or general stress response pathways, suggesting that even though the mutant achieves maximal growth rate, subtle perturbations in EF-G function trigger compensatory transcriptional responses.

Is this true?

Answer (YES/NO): NO